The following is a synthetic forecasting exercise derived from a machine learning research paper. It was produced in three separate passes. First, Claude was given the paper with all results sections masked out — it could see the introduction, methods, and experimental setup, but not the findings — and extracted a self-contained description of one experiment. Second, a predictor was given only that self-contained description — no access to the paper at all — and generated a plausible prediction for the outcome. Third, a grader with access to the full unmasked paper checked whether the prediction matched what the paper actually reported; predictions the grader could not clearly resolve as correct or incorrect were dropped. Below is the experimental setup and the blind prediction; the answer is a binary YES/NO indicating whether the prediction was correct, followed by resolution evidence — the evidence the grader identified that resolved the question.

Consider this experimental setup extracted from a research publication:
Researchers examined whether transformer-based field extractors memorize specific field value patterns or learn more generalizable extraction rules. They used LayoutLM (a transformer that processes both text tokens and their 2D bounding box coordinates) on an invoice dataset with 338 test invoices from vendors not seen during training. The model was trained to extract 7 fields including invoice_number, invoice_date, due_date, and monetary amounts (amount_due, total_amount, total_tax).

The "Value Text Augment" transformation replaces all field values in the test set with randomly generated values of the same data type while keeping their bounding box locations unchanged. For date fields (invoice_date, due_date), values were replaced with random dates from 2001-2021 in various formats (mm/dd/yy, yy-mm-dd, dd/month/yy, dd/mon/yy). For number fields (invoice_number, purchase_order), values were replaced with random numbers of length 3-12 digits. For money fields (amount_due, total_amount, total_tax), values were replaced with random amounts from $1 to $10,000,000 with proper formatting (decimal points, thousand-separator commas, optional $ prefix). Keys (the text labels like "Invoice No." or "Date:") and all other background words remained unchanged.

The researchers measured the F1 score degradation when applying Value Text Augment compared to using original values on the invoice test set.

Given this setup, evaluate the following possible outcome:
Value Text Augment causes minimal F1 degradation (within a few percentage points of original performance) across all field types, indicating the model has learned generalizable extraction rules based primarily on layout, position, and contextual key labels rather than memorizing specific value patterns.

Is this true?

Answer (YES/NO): NO